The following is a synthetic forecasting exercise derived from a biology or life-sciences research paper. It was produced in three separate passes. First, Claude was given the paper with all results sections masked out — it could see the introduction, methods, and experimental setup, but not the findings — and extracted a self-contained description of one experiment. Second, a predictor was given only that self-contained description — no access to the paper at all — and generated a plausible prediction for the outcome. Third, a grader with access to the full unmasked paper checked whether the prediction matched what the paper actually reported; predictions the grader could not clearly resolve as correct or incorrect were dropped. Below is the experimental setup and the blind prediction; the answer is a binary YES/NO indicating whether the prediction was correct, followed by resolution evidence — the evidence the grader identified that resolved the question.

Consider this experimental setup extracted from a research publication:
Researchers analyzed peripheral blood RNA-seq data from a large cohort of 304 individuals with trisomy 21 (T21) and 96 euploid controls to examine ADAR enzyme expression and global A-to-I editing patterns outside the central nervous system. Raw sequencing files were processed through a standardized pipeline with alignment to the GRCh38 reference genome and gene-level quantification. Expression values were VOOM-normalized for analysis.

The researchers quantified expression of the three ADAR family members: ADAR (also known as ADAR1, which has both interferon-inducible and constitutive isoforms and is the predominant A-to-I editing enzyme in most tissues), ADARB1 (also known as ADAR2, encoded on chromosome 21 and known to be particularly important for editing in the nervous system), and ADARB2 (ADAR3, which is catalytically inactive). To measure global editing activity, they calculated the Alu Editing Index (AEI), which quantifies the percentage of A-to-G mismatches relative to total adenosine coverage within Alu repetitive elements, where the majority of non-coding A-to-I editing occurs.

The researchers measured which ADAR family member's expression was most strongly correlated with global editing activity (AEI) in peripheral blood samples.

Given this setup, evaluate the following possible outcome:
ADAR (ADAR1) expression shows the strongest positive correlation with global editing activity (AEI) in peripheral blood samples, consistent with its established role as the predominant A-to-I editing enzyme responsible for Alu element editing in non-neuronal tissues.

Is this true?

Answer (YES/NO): YES